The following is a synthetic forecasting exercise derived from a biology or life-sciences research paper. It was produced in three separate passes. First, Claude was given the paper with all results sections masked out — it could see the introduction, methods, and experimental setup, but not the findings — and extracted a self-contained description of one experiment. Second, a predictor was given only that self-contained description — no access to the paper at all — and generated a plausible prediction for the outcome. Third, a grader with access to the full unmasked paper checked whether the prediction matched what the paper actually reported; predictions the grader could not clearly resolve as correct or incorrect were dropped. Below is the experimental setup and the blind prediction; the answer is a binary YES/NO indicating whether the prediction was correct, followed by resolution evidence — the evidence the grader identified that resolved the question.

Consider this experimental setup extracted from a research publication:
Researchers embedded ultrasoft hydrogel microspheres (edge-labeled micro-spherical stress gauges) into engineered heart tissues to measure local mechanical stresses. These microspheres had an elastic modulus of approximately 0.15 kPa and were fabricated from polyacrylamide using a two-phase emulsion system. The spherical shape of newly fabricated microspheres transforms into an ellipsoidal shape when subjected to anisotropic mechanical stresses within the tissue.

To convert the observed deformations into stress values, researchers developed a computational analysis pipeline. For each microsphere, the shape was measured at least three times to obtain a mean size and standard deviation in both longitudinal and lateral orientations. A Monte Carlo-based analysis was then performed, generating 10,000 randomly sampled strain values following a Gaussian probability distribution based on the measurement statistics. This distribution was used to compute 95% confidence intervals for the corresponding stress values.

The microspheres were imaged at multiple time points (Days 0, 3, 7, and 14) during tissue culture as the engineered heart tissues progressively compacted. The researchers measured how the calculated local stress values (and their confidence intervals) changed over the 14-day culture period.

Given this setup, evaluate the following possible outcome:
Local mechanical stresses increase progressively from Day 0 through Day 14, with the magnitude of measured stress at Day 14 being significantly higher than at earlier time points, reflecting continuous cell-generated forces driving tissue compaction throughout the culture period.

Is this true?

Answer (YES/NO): YES